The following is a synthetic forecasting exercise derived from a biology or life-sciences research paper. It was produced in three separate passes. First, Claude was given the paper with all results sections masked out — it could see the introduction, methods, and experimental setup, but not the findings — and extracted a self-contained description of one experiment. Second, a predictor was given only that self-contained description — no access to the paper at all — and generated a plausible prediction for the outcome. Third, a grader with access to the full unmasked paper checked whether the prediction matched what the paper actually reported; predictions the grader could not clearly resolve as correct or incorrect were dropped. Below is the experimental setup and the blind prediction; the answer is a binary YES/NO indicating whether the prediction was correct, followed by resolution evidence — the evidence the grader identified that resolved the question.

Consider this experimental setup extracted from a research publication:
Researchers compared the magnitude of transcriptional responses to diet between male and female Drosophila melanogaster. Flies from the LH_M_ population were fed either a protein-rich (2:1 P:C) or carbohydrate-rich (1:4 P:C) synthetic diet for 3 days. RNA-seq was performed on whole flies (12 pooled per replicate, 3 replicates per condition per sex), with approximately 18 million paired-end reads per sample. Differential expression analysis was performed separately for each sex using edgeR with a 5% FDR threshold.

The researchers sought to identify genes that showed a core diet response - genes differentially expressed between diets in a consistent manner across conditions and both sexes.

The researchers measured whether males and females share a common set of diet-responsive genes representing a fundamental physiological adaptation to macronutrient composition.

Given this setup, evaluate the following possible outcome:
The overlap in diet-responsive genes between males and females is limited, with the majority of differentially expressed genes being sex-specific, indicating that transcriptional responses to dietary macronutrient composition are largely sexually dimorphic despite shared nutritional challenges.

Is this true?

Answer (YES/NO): NO